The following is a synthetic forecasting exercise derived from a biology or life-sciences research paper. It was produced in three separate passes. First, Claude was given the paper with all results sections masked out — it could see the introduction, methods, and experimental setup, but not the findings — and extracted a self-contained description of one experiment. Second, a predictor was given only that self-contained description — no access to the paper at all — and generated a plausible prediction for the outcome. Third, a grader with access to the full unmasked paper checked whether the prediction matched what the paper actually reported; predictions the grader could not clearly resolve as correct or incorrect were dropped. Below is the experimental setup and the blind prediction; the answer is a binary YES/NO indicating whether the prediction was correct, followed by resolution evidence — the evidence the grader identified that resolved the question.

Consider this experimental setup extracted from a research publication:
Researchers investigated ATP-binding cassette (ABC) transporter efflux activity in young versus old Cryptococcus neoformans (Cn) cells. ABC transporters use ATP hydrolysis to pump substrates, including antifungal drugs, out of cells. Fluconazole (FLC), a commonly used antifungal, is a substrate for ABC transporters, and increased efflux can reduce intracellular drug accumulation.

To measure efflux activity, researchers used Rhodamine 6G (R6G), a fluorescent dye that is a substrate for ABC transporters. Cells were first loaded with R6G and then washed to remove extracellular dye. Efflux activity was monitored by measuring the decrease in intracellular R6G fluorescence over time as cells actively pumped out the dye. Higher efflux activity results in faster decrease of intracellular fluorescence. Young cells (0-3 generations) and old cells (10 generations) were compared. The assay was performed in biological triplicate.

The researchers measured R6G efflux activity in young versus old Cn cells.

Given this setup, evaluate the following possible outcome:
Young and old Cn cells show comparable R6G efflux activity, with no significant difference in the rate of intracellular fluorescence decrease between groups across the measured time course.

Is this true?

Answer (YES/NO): NO